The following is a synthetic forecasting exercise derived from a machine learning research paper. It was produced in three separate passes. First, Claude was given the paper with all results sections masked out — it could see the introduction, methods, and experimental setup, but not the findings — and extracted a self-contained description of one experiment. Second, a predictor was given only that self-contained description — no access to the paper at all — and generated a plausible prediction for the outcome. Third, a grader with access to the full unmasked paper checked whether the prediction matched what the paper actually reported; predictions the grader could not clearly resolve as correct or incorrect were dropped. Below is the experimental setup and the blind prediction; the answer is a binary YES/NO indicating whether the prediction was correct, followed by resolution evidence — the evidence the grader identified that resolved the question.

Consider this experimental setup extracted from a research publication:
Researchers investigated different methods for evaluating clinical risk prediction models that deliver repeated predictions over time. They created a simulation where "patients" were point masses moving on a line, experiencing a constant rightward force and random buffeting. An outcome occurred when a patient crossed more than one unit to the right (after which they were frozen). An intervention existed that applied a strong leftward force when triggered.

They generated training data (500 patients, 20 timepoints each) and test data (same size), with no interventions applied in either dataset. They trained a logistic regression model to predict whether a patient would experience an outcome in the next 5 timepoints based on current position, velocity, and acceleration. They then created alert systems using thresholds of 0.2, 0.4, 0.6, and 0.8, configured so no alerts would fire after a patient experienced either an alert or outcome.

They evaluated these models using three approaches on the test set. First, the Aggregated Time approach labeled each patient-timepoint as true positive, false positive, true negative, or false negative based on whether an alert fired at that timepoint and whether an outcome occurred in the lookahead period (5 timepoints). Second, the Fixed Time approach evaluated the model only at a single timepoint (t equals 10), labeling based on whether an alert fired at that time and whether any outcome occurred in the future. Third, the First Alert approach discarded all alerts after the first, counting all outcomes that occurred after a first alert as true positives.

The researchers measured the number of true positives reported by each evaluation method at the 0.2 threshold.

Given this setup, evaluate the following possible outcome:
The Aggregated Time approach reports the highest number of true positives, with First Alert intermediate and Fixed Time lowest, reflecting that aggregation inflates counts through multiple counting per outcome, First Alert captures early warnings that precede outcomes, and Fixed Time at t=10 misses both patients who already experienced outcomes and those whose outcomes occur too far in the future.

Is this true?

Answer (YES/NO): NO